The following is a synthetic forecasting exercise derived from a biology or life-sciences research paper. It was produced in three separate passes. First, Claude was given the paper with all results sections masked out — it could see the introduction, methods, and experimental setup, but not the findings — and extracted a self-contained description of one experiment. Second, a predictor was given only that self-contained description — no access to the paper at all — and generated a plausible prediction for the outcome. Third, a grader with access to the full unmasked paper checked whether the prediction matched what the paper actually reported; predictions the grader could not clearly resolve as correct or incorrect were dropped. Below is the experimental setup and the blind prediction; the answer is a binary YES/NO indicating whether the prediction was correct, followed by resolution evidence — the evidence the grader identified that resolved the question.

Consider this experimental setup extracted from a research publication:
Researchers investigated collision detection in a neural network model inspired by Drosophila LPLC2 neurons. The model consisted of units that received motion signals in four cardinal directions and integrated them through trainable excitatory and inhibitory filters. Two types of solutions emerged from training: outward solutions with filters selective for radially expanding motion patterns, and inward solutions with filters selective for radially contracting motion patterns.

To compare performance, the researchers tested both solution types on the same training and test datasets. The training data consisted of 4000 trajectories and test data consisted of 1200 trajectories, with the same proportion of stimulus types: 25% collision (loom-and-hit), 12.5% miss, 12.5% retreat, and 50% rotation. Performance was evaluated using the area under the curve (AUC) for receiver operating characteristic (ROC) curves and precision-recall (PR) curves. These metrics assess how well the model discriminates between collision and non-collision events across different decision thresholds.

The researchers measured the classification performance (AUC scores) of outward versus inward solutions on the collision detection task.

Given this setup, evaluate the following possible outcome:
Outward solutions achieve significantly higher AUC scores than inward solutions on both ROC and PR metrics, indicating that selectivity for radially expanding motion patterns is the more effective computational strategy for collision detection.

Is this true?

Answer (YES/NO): NO